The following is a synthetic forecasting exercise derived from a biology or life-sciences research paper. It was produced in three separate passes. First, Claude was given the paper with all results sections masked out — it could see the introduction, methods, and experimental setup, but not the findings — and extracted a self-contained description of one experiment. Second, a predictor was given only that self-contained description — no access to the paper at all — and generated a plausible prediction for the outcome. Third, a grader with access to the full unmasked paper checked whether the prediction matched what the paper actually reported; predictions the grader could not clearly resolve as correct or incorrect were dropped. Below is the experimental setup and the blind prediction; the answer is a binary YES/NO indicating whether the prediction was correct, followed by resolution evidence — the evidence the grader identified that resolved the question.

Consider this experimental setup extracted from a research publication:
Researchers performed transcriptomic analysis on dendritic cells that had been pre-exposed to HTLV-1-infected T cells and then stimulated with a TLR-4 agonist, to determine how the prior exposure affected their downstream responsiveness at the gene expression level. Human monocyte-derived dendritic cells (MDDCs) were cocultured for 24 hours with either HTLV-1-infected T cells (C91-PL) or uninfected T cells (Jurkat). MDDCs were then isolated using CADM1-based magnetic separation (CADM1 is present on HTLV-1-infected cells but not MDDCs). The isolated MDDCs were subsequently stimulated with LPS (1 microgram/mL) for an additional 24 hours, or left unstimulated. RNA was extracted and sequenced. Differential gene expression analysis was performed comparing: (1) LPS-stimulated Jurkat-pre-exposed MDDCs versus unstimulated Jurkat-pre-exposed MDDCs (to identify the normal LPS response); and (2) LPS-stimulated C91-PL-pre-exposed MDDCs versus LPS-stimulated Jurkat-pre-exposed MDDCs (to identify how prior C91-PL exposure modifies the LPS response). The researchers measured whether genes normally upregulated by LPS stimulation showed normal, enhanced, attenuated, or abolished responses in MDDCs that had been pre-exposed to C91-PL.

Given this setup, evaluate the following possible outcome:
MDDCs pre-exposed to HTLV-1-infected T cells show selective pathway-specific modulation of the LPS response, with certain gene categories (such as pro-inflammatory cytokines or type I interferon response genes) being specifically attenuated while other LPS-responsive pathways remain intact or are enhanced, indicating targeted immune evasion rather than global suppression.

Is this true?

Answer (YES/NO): NO